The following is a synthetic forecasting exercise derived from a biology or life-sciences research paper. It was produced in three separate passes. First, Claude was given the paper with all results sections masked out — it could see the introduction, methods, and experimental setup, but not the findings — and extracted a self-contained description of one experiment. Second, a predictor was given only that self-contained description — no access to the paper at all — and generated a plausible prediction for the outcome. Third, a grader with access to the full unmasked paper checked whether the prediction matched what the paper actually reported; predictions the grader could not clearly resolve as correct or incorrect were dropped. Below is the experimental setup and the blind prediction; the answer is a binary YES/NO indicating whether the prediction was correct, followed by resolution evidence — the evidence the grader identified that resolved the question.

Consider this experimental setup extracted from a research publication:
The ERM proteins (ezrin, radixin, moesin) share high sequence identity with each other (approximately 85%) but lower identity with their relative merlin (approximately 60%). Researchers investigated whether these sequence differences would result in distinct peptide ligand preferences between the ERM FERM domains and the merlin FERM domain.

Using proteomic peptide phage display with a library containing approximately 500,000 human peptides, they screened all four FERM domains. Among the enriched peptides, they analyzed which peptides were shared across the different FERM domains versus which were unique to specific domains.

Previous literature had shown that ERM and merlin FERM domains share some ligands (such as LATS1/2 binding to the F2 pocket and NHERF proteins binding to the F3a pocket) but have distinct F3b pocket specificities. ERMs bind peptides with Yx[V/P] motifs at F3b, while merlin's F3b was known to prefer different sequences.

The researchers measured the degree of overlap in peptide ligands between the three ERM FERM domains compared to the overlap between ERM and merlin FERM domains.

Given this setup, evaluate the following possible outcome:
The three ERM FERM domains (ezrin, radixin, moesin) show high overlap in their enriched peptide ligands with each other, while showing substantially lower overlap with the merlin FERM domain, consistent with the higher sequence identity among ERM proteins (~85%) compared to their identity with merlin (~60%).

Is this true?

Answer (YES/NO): YES